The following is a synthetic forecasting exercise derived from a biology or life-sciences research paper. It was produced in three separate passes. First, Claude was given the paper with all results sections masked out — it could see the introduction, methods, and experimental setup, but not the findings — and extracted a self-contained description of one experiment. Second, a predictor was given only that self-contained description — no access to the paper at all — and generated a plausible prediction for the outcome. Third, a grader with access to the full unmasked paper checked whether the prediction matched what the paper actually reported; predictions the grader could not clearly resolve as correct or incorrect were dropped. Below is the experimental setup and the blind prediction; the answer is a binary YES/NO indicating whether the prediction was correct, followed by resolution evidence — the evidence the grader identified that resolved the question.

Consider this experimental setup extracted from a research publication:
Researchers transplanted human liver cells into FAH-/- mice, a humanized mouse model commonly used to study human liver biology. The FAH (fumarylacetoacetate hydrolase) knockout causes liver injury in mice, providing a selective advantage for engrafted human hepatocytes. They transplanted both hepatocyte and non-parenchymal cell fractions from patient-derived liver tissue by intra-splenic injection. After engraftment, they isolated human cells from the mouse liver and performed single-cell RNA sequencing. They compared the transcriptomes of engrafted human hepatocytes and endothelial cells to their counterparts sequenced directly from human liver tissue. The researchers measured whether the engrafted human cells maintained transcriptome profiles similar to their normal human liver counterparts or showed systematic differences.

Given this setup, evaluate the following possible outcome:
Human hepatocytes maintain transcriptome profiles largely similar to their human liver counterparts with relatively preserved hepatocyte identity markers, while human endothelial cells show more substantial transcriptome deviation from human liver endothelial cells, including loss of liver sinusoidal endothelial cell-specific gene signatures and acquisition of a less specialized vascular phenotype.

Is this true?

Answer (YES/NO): NO